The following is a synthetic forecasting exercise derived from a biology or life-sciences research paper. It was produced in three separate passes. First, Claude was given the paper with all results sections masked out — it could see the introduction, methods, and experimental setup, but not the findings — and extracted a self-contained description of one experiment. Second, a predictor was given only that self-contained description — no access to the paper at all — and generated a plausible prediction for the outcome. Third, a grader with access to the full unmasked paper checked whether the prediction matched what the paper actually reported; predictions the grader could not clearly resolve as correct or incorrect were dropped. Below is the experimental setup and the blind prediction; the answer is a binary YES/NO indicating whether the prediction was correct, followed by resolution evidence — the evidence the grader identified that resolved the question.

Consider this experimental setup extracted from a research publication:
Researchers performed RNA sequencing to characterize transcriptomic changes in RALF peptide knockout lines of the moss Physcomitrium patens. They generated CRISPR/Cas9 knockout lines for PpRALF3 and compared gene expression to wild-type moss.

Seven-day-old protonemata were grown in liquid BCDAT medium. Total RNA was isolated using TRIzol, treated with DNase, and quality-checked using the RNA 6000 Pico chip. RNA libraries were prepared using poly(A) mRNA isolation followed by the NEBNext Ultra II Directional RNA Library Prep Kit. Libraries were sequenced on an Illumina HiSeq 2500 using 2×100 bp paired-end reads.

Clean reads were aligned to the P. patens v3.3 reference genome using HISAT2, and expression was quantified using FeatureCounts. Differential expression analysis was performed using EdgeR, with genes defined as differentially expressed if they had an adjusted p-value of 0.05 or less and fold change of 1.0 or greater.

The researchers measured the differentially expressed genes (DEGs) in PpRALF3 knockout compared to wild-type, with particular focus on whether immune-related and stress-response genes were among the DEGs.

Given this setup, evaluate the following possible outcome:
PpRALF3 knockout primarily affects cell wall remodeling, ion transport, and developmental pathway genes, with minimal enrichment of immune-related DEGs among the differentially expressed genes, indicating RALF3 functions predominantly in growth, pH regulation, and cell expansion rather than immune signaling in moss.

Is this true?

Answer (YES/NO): NO